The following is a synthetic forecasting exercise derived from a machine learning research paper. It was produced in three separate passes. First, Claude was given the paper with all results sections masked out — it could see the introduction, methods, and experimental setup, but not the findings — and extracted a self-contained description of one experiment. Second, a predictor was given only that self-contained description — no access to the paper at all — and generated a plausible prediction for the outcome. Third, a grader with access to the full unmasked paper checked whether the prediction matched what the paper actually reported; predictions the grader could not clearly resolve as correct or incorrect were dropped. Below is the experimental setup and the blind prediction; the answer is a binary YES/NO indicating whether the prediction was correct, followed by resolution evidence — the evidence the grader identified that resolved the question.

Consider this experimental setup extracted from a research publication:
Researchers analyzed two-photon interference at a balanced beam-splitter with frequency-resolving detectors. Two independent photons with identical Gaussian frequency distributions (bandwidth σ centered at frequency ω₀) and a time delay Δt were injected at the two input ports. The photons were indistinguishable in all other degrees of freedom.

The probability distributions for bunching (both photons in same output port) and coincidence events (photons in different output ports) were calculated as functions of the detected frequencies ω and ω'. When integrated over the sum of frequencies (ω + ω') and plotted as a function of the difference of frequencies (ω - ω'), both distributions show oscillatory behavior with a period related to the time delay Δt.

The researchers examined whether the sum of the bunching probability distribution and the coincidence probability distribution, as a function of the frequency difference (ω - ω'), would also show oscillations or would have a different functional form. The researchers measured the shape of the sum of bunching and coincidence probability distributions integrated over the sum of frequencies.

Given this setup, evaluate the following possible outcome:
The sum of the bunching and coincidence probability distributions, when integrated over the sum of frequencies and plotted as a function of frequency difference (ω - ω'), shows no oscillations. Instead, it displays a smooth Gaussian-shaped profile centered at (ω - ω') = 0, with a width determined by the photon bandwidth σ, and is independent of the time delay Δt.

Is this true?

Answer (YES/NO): YES